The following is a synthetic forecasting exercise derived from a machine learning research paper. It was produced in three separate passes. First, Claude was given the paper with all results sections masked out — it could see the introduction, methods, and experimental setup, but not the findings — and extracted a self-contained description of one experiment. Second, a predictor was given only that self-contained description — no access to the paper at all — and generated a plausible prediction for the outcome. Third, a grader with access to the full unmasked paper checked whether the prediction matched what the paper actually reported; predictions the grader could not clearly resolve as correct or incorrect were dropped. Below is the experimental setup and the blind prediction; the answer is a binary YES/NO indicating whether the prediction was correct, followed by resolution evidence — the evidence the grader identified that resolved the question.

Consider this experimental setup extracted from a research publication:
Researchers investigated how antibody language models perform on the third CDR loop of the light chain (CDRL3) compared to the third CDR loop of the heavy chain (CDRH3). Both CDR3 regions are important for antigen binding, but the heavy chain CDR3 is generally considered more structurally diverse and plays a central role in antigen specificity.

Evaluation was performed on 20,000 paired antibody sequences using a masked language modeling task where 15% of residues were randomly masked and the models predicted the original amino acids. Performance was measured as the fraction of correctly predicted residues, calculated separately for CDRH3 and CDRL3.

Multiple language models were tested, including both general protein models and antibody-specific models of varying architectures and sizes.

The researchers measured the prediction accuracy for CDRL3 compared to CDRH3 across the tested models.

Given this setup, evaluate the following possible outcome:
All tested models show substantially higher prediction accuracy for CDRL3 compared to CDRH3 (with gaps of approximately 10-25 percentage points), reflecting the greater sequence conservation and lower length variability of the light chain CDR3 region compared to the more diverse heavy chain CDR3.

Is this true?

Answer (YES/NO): NO